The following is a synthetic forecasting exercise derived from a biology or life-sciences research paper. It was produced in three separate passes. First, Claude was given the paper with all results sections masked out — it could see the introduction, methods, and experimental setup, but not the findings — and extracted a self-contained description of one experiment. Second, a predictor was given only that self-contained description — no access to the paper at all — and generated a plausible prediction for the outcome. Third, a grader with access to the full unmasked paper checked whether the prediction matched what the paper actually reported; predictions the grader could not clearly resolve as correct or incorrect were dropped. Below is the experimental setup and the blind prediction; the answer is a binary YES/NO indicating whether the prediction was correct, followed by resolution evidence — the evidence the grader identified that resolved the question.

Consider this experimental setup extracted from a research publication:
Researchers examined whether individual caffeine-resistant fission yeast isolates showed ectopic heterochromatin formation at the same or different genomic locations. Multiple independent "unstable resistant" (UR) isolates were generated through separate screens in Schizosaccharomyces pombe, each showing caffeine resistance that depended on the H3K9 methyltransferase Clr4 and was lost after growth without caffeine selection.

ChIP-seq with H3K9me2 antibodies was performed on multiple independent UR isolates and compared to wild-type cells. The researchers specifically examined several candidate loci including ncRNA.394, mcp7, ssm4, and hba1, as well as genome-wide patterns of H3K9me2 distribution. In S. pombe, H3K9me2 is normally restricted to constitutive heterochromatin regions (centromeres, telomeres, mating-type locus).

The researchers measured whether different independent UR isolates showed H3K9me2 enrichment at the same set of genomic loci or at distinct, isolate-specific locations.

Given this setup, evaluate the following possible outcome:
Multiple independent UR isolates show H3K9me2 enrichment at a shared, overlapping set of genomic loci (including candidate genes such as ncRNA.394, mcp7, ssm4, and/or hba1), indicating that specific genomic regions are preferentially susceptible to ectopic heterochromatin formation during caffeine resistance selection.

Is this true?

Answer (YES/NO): YES